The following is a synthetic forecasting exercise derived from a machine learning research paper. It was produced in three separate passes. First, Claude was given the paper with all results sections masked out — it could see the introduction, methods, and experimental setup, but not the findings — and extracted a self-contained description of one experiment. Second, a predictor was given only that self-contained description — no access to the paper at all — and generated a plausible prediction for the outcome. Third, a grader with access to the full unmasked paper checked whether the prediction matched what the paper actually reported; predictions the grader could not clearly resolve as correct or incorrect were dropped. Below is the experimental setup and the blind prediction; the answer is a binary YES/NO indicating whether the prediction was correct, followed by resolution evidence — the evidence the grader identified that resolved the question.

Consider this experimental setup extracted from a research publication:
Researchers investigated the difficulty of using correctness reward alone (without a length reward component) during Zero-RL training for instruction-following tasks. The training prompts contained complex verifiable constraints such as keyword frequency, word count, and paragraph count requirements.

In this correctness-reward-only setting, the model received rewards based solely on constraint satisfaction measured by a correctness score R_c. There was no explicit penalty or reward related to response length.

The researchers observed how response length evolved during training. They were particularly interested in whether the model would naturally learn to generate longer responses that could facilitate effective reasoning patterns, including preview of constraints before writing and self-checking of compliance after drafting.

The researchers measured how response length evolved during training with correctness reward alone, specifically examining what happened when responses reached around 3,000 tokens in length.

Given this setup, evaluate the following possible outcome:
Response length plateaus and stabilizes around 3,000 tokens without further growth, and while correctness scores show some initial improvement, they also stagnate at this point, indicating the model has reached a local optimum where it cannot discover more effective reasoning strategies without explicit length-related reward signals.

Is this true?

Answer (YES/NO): NO